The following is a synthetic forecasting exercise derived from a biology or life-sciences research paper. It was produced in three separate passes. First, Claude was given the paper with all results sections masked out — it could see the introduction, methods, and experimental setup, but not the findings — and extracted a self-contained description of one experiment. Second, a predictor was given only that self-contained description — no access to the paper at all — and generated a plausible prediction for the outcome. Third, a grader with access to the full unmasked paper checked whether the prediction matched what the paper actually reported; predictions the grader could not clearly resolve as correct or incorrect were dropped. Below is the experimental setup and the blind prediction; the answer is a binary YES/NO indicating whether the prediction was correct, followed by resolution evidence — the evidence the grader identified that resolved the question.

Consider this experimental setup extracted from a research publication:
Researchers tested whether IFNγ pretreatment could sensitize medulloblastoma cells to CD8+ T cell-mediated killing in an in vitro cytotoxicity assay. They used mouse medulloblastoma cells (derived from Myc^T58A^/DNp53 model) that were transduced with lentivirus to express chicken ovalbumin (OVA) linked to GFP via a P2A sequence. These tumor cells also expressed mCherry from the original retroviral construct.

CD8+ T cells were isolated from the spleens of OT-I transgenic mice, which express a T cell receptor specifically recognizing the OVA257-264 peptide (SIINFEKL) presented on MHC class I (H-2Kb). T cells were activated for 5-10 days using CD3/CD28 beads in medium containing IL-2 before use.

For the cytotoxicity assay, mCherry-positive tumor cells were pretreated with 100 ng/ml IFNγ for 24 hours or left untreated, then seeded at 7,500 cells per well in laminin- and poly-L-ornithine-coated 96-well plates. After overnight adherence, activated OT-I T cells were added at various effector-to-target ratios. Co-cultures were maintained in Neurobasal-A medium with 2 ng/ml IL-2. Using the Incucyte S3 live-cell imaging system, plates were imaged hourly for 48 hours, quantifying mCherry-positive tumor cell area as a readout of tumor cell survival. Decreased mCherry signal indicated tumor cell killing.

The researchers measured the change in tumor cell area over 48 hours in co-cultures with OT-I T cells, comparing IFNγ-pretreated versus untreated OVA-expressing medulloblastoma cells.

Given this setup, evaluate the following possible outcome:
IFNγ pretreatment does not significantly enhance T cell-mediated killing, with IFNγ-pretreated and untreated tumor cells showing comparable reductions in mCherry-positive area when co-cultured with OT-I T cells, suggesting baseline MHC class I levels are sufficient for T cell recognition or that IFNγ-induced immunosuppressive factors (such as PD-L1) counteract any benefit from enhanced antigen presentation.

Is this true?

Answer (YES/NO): NO